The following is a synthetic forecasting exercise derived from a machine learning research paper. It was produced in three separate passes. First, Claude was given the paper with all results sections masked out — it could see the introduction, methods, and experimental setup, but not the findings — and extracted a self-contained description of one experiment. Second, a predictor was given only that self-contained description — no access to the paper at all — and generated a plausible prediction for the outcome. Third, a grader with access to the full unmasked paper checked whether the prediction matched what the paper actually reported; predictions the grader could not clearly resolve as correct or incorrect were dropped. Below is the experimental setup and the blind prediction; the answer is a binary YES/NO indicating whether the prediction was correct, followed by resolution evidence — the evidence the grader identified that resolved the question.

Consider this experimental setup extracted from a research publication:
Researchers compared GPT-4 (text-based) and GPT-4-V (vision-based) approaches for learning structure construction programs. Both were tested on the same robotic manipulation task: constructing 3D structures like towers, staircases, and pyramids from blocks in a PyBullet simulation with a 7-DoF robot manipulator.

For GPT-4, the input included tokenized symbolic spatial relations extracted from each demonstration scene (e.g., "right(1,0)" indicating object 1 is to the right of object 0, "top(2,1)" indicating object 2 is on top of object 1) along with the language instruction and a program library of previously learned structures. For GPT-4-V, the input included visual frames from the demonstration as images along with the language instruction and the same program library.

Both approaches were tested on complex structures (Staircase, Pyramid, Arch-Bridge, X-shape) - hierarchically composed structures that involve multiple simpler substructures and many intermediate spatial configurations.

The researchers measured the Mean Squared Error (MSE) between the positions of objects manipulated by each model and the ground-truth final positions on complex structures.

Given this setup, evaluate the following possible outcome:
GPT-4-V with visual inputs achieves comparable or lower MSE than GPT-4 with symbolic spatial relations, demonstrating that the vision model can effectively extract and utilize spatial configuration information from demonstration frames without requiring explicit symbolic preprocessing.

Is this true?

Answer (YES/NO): YES